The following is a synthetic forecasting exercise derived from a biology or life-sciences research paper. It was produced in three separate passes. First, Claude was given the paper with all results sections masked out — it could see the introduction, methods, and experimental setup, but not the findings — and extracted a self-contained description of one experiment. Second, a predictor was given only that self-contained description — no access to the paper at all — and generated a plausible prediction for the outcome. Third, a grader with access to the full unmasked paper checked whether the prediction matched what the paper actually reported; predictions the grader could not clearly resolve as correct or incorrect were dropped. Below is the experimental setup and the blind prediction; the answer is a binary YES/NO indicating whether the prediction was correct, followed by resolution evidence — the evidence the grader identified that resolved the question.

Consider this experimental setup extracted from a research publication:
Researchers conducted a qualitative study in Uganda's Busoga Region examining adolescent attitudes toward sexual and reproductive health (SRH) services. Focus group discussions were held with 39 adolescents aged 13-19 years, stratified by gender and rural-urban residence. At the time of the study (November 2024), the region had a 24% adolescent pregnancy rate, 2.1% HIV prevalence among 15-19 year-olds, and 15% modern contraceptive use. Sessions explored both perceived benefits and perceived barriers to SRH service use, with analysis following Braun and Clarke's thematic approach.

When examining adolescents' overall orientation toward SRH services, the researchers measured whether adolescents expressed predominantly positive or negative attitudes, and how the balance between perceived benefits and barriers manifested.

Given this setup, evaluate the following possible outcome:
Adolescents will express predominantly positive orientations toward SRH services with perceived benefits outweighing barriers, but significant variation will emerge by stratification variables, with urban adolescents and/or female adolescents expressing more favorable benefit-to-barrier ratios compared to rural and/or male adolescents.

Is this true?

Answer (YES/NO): NO